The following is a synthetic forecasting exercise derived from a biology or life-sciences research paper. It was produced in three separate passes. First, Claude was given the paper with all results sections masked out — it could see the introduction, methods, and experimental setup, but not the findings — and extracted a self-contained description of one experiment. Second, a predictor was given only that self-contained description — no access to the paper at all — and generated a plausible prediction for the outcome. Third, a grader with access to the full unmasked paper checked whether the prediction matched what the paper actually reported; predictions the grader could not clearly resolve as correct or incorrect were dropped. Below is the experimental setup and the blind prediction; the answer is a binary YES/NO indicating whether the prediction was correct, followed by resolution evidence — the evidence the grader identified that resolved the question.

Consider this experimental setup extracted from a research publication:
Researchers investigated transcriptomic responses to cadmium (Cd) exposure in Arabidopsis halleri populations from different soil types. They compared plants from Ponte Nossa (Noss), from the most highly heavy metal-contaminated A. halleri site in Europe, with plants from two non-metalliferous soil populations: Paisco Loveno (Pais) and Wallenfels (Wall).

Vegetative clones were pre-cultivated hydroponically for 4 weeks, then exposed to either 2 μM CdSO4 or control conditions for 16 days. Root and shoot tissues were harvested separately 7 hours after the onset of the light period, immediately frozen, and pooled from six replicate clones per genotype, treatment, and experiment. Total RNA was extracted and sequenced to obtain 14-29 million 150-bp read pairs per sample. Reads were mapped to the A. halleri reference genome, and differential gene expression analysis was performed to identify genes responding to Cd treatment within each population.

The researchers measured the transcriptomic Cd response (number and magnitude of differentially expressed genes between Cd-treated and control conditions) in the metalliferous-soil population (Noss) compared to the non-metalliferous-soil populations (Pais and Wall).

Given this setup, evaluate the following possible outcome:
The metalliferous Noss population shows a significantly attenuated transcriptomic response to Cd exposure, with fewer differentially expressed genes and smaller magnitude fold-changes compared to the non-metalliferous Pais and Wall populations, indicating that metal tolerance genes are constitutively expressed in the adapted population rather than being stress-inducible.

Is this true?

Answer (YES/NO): YES